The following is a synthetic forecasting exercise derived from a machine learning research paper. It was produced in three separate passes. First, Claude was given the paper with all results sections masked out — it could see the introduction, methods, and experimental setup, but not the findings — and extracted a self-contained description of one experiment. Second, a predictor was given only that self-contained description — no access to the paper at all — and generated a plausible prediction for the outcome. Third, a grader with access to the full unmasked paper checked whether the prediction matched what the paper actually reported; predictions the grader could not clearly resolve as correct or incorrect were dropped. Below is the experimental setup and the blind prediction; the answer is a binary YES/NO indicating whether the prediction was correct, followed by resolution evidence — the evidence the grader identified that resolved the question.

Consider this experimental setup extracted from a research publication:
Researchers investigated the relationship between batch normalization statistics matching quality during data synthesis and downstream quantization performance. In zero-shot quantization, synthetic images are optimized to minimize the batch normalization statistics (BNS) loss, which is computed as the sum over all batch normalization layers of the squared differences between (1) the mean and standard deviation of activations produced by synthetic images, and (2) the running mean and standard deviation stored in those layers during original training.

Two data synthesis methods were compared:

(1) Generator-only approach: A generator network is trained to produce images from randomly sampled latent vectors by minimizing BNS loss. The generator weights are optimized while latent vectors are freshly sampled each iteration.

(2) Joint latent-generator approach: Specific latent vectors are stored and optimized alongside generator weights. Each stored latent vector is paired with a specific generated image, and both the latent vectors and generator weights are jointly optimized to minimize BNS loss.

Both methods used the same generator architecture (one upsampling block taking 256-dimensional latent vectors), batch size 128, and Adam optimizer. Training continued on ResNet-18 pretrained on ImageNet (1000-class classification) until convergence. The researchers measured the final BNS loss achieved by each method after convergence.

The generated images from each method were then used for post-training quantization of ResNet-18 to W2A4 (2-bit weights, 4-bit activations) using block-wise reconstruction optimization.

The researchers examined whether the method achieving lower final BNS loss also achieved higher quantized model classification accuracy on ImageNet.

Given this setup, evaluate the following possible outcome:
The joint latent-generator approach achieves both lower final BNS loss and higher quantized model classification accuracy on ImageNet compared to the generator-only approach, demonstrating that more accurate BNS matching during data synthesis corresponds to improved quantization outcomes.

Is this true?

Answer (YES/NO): NO